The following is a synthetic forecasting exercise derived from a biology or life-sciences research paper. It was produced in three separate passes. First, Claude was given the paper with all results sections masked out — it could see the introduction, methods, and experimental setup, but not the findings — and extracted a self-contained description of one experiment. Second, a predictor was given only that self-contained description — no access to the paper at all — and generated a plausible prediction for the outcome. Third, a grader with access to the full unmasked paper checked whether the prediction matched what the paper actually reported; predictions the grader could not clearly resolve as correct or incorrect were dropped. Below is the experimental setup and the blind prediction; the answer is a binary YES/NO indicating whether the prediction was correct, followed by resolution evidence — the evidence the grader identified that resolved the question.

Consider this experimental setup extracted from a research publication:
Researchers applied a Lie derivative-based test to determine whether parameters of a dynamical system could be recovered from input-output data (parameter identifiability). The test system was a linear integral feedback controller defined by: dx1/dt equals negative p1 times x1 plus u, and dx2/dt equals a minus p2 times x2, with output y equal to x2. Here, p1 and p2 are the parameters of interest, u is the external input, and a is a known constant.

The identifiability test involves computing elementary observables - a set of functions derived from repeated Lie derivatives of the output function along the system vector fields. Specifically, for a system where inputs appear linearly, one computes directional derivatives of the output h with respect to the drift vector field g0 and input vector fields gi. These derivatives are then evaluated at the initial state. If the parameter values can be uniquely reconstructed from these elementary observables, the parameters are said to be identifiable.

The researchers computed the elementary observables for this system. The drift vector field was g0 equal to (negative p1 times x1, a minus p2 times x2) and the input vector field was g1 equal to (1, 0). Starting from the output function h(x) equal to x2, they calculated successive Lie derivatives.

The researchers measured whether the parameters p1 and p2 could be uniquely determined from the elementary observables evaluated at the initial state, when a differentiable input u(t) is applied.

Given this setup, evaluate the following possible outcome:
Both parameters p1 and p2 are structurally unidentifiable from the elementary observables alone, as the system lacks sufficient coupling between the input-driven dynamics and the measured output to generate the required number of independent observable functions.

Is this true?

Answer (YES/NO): NO